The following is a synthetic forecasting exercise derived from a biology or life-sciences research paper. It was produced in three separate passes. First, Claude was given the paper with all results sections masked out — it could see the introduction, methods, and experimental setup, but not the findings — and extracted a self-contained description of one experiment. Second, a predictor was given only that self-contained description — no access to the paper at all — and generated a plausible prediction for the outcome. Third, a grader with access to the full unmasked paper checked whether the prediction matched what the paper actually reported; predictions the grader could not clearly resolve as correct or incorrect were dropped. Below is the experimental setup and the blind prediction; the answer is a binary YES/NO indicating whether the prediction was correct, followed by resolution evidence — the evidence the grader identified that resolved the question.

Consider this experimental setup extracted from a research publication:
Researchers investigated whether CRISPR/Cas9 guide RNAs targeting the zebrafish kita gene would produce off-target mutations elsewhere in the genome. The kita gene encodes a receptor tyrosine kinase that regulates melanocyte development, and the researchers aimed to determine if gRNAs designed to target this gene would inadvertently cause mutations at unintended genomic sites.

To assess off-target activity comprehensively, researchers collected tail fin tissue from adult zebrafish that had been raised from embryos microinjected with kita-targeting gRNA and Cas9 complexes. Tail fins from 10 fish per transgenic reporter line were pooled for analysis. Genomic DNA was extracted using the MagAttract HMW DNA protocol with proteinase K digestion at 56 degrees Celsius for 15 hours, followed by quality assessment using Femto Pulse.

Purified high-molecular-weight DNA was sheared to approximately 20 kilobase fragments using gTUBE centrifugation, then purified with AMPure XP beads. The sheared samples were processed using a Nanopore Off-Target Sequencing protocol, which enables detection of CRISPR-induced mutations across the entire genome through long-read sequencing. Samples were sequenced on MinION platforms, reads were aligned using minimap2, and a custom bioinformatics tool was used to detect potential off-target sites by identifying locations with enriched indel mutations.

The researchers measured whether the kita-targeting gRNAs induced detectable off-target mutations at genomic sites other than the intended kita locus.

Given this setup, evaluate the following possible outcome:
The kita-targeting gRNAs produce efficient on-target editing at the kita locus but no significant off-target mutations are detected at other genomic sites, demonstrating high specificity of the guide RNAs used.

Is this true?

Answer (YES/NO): YES